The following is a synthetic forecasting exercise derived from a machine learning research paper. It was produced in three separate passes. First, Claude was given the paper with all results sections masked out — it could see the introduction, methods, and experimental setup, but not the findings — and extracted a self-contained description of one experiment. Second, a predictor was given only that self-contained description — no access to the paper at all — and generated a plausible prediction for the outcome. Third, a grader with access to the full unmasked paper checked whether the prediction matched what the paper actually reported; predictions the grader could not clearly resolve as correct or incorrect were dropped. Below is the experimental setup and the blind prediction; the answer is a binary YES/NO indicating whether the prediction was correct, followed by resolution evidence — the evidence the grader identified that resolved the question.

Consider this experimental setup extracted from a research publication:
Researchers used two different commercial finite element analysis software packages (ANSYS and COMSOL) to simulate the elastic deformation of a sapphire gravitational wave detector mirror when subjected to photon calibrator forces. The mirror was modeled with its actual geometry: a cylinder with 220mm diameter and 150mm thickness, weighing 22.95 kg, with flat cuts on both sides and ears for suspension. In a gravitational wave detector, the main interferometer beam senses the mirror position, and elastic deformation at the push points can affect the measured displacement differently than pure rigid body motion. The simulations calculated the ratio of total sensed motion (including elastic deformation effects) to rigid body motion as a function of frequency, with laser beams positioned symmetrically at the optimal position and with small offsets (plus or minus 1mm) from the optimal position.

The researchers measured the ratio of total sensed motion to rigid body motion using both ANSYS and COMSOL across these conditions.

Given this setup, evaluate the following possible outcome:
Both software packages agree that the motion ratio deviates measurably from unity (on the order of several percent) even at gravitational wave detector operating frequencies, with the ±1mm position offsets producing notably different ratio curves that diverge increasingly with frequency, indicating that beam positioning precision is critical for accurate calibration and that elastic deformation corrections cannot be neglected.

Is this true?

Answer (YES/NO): NO